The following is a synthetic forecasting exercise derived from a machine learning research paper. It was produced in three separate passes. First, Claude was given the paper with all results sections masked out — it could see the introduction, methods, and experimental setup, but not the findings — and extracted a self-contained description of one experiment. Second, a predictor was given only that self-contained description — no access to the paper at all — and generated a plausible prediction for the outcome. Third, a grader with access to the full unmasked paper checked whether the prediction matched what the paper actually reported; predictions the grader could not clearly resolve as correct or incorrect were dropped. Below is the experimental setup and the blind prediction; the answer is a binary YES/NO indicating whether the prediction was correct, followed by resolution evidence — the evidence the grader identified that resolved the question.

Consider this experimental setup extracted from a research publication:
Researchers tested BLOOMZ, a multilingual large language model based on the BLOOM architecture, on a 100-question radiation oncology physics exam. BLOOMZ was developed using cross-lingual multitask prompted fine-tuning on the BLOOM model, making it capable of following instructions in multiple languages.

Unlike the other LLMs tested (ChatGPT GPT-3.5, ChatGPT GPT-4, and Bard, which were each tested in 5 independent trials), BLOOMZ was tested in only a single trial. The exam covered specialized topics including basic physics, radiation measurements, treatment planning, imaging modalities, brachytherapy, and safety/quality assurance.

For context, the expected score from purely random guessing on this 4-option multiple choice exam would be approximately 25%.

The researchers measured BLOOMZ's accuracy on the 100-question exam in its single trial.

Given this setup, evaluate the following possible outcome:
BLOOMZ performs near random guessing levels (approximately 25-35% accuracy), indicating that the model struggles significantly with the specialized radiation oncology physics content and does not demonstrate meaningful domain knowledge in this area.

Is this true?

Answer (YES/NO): NO